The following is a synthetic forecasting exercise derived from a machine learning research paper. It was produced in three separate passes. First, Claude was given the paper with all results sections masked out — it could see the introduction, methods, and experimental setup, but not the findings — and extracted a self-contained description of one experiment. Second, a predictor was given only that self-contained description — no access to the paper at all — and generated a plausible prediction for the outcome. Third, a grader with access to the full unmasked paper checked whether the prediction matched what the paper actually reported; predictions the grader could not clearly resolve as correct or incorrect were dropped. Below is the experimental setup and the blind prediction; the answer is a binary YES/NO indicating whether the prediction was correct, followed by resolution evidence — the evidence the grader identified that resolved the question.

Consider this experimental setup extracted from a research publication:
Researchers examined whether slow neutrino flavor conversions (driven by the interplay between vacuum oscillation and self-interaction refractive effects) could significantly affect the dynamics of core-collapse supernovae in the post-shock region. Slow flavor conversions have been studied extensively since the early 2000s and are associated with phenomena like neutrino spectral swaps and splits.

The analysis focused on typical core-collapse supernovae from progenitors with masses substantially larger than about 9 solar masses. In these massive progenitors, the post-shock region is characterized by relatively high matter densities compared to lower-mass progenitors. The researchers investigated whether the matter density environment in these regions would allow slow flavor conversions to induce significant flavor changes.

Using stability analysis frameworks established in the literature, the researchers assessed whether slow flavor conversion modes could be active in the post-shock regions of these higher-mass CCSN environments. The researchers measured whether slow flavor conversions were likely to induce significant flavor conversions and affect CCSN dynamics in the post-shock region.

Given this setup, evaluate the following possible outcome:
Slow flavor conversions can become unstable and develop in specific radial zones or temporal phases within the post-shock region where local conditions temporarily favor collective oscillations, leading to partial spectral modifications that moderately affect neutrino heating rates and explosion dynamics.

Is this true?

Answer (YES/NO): NO